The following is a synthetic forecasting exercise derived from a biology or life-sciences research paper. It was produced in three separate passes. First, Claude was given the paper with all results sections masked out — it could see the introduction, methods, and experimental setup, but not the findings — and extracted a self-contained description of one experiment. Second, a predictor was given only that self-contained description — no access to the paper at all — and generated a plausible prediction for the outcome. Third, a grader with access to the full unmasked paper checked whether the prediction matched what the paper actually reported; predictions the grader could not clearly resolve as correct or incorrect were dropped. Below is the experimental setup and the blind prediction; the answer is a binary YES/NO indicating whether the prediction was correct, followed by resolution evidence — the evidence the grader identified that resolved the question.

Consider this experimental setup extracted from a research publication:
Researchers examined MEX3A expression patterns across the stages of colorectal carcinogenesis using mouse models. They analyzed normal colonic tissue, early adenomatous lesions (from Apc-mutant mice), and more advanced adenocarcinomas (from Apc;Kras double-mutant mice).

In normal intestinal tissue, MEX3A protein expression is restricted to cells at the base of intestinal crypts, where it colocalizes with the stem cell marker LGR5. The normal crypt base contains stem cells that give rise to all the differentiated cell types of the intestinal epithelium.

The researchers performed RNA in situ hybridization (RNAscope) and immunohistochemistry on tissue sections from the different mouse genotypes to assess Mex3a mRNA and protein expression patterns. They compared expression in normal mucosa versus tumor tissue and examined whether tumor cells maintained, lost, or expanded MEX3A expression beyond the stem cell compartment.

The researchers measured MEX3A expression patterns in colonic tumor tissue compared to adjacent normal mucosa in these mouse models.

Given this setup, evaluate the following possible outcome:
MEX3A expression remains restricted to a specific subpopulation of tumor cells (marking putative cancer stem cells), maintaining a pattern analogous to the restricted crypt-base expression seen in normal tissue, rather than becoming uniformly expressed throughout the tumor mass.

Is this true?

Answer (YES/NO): NO